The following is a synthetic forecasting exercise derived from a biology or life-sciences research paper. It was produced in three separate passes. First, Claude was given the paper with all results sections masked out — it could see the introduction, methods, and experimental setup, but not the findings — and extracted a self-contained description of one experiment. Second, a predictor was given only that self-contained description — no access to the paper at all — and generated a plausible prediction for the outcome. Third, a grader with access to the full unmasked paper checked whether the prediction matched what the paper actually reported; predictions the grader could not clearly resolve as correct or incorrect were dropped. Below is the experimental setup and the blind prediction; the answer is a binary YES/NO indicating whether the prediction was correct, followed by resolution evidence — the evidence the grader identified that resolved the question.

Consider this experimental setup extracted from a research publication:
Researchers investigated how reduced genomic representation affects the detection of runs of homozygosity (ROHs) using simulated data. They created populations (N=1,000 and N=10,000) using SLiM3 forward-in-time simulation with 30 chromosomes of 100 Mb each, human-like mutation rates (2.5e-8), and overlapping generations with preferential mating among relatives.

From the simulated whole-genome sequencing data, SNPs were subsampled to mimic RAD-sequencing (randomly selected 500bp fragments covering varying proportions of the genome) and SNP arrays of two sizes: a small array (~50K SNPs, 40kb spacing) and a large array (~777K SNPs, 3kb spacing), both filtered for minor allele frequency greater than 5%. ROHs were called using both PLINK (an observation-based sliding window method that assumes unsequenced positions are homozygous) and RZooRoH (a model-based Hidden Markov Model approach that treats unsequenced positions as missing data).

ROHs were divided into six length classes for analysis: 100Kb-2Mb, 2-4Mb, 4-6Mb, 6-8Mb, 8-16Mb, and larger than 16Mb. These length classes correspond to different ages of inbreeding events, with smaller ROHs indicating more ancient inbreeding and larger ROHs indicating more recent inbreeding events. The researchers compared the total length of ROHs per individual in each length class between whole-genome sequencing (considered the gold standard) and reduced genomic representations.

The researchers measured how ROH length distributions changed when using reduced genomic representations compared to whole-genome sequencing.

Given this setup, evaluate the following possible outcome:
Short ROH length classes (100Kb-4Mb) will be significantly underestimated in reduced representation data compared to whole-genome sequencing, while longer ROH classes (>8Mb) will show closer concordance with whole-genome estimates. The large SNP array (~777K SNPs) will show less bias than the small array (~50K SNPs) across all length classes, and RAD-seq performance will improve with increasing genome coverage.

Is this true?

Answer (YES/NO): NO